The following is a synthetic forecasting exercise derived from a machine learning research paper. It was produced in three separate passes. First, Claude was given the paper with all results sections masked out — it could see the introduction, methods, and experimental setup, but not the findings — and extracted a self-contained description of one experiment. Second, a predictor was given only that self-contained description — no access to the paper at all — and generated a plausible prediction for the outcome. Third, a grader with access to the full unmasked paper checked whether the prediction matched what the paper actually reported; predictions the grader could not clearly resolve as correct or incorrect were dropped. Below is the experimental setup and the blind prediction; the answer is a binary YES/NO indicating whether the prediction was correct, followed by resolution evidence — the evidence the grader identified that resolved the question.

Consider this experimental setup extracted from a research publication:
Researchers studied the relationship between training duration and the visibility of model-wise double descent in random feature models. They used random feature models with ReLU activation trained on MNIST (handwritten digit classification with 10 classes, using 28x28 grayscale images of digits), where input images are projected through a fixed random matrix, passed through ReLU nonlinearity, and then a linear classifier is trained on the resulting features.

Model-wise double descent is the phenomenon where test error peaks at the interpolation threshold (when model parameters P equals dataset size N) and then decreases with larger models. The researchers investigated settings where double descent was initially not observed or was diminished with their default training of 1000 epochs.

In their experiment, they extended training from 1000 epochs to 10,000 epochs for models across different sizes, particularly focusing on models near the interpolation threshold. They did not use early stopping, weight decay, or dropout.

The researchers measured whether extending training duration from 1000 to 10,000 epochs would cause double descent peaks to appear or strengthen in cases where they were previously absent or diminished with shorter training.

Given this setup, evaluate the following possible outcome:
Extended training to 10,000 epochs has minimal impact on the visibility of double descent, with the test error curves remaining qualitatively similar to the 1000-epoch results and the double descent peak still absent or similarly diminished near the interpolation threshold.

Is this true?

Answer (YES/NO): NO